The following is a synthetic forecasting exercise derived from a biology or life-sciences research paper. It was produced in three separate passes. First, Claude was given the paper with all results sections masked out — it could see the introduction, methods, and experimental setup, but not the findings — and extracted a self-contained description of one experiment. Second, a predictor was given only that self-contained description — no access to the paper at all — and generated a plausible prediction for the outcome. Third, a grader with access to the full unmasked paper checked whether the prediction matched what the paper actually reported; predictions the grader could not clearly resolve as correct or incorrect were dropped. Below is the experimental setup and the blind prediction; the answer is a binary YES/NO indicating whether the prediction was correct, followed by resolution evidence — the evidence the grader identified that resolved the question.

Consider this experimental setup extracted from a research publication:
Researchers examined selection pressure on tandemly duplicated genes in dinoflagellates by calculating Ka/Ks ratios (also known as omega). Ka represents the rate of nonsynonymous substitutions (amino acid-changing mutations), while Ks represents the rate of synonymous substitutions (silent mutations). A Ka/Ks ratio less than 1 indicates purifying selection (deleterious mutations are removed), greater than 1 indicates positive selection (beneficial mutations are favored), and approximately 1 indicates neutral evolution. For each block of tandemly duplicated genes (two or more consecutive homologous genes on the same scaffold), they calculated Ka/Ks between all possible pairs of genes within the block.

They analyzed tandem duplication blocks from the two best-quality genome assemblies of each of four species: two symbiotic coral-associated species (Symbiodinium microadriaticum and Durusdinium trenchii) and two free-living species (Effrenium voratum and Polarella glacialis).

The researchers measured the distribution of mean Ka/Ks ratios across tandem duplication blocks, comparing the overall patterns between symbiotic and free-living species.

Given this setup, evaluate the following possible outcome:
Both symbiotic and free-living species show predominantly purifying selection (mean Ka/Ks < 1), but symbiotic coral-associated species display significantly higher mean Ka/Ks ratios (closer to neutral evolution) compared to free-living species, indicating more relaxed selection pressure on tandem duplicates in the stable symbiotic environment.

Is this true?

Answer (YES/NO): NO